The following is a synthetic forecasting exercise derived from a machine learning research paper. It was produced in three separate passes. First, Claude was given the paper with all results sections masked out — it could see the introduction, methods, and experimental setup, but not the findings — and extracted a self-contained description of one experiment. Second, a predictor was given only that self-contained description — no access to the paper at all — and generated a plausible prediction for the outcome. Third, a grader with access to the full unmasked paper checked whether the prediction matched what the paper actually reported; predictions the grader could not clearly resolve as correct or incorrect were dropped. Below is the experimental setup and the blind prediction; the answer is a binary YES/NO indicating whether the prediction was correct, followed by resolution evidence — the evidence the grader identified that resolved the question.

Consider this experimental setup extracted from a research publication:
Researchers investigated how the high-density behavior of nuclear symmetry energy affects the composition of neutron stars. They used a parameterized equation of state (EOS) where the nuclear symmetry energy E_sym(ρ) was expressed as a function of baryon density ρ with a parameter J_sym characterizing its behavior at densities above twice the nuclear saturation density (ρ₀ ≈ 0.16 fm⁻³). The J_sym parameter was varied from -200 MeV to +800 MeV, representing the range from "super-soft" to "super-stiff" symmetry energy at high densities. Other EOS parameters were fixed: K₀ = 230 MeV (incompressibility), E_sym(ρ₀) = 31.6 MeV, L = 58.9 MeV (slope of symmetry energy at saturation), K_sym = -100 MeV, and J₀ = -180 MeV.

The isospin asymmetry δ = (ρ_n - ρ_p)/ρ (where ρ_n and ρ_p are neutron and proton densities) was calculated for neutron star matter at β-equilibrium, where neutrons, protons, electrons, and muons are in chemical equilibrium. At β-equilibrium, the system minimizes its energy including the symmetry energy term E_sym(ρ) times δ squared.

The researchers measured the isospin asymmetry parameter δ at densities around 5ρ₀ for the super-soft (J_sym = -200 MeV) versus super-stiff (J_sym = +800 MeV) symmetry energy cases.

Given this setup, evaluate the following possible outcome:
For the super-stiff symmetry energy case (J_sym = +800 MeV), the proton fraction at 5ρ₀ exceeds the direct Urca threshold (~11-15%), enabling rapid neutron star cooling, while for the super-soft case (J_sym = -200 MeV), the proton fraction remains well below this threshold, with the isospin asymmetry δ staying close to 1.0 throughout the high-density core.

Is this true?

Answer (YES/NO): YES